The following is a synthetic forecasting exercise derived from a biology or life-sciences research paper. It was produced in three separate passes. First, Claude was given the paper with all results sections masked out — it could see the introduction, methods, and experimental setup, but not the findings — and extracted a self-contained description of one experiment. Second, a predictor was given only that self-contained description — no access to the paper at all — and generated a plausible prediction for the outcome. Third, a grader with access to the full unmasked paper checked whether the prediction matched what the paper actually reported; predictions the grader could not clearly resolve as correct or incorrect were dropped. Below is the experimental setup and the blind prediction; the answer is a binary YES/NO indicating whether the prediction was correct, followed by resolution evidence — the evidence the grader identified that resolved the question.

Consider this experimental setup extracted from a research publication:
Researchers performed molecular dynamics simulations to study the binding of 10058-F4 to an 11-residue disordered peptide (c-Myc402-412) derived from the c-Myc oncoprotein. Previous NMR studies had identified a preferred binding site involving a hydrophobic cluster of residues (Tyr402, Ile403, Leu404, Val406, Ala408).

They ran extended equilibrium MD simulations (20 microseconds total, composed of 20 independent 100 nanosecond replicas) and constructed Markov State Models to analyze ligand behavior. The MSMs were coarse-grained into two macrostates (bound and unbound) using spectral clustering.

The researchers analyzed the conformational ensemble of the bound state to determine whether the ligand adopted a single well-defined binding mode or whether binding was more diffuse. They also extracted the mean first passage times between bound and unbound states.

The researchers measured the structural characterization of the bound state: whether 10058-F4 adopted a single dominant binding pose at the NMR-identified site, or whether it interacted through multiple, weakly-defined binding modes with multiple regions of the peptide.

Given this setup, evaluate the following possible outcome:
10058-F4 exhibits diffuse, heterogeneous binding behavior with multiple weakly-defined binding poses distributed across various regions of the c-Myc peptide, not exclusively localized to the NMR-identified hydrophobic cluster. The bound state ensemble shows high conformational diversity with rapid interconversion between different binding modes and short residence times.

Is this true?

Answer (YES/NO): NO